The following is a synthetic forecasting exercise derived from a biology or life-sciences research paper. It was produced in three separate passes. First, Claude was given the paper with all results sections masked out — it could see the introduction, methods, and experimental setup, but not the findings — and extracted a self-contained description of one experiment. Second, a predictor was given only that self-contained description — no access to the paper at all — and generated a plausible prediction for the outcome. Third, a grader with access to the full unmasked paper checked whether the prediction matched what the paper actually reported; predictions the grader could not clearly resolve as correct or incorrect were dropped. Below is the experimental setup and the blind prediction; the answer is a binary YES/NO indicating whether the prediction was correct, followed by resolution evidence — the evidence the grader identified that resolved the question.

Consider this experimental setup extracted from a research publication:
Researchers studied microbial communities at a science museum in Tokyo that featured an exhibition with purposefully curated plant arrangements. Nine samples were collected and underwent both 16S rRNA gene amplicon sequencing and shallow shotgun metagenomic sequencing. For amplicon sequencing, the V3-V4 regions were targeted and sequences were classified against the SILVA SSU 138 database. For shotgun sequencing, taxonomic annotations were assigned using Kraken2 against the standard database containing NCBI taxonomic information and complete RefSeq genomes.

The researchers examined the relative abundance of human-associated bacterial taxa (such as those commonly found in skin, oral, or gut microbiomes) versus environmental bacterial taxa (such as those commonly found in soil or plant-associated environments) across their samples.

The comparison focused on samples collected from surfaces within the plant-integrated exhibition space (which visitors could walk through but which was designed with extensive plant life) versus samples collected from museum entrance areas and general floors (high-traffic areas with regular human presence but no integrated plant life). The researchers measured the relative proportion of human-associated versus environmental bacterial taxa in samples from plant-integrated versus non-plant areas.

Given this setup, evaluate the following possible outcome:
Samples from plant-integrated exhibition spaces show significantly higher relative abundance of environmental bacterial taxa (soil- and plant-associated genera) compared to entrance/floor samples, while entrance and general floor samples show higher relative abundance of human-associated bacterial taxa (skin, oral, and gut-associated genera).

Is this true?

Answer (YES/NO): NO